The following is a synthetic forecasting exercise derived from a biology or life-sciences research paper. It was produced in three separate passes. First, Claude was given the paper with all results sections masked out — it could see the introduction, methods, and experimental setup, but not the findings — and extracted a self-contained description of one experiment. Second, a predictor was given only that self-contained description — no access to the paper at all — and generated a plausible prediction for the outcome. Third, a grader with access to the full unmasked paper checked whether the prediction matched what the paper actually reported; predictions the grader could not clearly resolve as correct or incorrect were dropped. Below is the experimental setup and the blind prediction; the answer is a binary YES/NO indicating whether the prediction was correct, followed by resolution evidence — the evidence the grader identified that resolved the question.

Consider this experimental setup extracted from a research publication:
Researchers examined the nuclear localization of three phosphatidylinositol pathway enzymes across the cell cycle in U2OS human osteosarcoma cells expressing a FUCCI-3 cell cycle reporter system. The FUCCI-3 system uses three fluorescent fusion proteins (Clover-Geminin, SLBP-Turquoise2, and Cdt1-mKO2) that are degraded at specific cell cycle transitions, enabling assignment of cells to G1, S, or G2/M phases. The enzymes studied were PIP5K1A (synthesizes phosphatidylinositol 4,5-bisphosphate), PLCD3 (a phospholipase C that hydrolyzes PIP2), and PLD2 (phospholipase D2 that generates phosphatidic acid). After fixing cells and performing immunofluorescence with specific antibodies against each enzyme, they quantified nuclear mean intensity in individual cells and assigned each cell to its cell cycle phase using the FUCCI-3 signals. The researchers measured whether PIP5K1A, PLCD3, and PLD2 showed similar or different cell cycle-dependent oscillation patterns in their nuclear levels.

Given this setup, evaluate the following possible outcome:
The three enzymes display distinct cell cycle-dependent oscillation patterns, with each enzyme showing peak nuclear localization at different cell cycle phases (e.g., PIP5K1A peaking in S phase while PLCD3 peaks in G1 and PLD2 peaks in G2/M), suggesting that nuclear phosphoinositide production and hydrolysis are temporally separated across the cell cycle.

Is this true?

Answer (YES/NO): NO